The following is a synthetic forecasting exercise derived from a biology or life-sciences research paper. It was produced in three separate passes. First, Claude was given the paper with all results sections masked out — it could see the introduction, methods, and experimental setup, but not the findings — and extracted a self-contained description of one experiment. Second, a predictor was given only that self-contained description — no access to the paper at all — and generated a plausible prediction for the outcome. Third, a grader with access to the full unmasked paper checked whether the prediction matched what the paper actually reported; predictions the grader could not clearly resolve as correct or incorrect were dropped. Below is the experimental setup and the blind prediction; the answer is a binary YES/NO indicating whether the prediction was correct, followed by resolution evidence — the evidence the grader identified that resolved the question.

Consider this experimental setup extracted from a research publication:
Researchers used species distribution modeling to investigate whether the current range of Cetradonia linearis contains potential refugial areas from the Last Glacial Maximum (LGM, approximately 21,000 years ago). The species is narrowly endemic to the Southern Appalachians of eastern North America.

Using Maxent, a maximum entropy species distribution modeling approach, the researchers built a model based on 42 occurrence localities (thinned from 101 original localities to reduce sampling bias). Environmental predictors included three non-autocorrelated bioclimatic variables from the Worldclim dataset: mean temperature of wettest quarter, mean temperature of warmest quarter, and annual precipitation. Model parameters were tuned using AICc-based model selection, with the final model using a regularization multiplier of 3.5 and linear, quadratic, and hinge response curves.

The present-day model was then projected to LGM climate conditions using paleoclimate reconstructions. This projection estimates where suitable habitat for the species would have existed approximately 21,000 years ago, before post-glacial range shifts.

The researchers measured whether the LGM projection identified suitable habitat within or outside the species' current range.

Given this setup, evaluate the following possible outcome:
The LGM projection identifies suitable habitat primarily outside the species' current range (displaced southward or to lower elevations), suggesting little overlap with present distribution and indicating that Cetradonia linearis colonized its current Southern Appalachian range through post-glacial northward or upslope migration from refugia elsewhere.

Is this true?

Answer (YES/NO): NO